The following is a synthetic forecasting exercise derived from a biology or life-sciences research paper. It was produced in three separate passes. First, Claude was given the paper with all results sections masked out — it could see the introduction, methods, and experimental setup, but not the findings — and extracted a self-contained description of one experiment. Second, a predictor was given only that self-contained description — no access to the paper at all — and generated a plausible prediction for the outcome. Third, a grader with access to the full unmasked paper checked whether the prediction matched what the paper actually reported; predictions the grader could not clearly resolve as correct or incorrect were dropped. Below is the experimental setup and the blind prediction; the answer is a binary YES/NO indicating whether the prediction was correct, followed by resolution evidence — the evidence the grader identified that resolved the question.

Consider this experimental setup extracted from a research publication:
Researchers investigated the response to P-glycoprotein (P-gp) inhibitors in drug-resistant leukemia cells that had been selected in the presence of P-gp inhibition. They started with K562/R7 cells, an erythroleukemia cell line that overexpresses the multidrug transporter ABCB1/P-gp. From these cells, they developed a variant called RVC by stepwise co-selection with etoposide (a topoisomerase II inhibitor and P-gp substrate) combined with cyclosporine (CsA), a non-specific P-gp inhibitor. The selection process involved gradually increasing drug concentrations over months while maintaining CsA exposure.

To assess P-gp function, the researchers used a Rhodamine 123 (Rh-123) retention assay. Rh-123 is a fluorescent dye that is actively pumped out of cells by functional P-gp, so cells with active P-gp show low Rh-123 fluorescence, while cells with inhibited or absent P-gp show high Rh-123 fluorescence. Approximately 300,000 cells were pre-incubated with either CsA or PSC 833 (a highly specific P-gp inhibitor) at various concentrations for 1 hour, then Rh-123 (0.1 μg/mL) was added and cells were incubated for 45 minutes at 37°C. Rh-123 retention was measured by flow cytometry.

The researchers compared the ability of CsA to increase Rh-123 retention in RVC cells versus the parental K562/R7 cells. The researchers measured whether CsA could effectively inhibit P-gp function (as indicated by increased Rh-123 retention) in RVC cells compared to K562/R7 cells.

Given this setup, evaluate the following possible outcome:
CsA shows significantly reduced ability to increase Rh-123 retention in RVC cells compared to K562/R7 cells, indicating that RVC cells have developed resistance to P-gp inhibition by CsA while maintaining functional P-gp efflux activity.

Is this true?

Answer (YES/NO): YES